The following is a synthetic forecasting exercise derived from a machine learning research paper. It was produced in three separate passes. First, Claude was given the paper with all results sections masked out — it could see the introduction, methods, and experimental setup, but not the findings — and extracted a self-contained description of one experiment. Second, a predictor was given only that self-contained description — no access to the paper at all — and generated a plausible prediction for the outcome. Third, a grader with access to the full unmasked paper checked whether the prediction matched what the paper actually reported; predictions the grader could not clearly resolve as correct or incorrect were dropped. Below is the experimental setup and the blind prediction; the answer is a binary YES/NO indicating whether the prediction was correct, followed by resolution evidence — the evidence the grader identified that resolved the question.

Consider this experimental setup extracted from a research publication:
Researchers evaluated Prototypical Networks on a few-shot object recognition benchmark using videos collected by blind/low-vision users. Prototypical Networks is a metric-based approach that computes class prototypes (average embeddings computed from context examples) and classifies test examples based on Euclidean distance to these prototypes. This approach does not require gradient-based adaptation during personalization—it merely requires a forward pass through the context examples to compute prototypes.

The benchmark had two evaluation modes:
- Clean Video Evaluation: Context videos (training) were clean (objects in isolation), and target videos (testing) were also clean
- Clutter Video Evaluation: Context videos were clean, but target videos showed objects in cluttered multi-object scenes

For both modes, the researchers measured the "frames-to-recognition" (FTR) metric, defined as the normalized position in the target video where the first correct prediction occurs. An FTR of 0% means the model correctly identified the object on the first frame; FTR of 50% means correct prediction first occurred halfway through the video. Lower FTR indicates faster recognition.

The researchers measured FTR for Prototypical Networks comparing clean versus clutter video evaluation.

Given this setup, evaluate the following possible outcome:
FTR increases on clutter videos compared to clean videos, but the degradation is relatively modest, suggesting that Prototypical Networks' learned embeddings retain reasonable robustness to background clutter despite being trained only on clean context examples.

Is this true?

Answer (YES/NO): NO